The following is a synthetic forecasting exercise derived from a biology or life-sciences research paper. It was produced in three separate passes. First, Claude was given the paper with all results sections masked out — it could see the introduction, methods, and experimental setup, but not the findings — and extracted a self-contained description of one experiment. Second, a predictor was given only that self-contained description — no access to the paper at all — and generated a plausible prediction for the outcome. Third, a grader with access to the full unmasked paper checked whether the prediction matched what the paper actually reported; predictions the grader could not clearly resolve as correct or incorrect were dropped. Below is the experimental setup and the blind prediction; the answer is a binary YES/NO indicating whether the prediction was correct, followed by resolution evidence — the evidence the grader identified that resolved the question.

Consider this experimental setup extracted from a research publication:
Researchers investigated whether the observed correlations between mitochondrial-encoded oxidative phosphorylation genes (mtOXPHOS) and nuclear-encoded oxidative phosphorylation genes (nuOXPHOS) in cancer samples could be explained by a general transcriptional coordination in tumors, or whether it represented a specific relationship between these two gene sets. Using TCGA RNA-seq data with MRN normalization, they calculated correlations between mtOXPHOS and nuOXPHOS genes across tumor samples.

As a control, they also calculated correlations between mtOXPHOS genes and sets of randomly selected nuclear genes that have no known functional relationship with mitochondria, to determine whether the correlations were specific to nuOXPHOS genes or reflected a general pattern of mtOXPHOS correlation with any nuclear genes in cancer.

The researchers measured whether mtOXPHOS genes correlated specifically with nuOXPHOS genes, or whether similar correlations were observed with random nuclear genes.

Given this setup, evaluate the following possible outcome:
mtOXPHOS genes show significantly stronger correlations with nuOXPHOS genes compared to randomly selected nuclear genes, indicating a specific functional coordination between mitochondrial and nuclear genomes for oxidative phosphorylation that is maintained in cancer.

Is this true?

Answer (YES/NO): YES